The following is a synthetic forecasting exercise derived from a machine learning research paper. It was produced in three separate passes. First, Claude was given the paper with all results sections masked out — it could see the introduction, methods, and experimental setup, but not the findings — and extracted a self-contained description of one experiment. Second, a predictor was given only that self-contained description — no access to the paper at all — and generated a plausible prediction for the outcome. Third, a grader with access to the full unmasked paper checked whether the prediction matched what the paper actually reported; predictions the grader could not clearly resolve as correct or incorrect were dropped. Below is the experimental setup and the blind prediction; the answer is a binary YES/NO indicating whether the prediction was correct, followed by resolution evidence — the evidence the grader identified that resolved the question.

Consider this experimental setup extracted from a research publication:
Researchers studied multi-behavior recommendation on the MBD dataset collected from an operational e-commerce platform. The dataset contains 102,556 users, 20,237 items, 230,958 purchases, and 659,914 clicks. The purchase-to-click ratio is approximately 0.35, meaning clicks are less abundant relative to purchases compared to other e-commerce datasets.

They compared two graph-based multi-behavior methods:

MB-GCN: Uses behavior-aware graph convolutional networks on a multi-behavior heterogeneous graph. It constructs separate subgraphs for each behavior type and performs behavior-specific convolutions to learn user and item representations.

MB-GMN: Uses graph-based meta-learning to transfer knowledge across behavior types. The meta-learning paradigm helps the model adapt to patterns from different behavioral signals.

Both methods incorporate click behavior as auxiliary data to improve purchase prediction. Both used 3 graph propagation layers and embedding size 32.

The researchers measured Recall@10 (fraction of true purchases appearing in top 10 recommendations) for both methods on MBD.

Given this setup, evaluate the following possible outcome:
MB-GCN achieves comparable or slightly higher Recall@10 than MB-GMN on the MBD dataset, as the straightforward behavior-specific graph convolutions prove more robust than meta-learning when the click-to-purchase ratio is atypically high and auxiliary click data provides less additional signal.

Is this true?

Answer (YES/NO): NO